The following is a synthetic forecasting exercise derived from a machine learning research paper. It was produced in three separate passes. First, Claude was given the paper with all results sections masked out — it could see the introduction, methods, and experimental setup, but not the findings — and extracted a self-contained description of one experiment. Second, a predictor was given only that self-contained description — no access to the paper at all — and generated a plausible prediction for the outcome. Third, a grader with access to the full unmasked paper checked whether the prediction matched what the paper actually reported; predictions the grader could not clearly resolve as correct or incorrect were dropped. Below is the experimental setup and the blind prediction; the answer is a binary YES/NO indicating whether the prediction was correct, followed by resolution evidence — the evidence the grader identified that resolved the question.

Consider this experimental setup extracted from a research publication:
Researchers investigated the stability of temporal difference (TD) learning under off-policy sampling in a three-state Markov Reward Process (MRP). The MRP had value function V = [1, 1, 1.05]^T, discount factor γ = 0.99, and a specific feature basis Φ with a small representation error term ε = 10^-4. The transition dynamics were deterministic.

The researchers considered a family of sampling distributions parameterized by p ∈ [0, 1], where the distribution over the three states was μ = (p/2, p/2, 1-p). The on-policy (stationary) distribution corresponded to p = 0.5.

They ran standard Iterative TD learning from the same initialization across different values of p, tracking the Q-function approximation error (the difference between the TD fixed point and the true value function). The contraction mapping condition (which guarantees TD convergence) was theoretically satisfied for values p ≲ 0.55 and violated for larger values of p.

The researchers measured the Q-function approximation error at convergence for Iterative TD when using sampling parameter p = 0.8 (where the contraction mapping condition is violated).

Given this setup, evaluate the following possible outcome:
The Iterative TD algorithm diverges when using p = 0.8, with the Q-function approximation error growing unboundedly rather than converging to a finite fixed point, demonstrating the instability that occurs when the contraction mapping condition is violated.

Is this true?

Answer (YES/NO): YES